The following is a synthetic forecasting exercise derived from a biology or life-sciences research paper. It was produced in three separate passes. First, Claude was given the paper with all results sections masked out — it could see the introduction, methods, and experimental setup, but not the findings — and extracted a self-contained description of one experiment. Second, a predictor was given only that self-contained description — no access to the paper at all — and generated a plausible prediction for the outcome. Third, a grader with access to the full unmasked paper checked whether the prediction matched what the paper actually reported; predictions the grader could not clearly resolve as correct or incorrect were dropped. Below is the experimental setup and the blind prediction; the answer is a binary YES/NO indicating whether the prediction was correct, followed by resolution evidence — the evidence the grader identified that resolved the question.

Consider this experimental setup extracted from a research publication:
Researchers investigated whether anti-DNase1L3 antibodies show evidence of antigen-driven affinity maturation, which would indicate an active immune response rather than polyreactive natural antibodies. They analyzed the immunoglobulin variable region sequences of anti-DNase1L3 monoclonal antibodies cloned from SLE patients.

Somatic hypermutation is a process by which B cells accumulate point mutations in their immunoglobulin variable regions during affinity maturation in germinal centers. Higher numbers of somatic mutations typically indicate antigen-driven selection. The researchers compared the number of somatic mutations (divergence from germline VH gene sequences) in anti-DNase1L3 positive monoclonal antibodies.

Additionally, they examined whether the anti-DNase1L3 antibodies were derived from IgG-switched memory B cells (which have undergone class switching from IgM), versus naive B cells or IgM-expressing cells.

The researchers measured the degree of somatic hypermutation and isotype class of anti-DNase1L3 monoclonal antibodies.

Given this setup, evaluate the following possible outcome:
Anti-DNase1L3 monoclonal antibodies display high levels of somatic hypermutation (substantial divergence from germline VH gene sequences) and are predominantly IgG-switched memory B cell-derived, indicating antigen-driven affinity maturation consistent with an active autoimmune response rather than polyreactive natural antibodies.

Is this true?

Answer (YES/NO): YES